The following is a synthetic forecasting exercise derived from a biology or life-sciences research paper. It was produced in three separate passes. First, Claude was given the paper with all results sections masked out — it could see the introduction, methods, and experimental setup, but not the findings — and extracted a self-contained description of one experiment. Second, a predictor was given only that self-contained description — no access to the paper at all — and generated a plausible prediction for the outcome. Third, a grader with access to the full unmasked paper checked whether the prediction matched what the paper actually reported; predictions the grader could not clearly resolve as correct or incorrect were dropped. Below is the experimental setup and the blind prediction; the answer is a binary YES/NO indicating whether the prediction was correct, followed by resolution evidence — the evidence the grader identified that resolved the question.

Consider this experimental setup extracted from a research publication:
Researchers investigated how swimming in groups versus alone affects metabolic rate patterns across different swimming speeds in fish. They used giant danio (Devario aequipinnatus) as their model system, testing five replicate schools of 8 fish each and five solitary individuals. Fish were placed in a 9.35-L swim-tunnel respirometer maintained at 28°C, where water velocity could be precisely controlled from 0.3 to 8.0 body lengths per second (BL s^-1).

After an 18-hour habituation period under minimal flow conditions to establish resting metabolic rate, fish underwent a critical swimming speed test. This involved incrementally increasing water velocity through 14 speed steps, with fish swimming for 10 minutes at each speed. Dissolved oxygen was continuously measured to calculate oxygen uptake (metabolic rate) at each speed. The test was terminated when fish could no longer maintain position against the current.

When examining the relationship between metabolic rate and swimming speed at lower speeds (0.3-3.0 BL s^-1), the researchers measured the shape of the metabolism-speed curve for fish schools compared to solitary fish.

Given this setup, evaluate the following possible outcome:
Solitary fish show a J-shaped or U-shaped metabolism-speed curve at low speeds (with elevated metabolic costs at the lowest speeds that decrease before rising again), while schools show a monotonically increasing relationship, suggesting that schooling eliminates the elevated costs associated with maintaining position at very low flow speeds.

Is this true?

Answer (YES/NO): NO